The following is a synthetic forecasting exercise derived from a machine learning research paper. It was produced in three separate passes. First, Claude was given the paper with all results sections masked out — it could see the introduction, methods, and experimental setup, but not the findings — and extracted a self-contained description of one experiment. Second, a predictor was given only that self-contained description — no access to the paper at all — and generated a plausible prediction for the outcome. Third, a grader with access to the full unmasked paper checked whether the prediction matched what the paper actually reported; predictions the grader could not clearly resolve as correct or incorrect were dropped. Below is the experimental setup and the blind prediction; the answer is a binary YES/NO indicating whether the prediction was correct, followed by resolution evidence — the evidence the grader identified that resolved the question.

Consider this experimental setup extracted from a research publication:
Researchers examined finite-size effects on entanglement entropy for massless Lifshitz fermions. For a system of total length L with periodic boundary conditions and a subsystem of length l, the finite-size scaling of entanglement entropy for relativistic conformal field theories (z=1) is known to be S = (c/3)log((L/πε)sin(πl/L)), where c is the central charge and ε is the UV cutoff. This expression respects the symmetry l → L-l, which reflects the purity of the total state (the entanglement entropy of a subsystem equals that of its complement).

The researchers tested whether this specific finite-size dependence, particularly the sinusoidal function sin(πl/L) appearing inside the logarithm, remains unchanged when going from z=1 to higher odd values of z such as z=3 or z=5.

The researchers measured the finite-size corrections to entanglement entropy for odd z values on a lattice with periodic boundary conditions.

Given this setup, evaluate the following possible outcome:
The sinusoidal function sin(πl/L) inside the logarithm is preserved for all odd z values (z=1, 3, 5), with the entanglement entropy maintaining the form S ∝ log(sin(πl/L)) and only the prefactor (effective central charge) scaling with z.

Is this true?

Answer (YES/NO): NO